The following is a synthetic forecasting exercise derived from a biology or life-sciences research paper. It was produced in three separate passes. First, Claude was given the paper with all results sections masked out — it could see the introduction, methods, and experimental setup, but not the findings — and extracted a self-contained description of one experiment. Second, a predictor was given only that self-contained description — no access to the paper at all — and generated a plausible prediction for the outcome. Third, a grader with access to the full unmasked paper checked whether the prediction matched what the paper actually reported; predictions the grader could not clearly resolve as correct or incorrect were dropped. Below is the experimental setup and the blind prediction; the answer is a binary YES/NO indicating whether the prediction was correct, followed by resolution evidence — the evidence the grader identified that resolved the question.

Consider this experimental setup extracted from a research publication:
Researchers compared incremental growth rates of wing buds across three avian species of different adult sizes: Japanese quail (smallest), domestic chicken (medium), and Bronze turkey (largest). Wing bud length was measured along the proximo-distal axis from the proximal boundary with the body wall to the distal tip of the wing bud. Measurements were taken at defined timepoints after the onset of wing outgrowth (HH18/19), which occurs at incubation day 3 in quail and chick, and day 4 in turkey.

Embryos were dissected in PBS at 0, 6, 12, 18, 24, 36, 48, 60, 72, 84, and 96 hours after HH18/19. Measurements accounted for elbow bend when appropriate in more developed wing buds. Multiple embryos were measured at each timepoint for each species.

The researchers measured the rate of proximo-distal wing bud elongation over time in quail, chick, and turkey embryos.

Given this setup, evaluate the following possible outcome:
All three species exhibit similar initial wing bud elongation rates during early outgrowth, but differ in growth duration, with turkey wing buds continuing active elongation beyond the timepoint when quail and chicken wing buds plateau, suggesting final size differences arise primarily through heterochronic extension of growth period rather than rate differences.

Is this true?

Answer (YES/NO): NO